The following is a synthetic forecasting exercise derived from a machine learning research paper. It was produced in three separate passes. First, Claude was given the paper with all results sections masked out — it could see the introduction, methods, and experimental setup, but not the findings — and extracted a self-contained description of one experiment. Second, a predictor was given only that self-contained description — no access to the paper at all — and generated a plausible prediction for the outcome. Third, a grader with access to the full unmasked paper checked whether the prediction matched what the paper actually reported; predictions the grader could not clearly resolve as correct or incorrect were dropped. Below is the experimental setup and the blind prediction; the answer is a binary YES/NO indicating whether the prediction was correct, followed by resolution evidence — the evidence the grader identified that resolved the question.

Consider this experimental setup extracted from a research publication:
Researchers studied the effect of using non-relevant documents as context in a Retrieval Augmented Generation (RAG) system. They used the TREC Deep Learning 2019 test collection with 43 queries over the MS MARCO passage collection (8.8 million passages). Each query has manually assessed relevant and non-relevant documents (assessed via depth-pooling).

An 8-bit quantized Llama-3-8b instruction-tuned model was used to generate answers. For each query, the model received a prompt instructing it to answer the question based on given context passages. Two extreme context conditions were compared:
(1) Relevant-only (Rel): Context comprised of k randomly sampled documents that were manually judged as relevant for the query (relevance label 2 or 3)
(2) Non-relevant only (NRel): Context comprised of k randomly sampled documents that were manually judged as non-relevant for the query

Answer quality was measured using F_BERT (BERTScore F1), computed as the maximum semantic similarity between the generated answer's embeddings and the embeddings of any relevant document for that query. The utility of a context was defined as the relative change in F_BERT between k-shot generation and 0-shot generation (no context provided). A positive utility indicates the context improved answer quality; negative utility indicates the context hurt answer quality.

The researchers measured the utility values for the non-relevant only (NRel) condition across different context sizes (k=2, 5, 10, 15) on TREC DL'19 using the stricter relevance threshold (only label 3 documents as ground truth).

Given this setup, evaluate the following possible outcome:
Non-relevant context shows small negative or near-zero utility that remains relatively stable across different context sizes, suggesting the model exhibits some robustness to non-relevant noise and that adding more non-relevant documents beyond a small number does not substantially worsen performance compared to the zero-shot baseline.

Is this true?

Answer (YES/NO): NO